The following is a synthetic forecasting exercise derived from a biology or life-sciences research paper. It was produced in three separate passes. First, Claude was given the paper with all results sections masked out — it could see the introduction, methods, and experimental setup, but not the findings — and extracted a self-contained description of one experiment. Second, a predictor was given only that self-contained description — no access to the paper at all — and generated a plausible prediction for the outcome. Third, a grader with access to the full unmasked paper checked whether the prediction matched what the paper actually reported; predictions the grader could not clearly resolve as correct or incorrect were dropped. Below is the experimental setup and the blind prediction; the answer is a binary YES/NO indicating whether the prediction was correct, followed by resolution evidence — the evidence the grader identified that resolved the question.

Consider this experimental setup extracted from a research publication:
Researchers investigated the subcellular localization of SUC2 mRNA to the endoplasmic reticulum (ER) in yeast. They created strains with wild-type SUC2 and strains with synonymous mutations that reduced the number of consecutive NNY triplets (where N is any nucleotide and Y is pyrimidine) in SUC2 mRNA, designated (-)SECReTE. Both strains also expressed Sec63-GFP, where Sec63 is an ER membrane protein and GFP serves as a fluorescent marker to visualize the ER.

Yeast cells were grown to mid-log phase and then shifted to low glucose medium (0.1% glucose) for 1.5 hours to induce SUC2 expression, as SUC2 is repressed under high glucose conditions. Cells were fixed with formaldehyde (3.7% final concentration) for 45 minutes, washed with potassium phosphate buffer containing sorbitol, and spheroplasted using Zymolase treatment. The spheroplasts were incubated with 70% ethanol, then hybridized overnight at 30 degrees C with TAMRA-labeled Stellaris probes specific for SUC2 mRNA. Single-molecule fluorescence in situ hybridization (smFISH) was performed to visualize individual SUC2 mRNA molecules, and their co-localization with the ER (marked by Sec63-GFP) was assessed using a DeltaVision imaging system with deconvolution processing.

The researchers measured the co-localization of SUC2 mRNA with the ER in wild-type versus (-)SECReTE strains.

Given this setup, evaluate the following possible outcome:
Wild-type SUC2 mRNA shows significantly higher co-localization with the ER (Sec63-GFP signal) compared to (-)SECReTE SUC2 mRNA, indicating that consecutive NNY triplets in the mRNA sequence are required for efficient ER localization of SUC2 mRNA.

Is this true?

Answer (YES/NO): NO